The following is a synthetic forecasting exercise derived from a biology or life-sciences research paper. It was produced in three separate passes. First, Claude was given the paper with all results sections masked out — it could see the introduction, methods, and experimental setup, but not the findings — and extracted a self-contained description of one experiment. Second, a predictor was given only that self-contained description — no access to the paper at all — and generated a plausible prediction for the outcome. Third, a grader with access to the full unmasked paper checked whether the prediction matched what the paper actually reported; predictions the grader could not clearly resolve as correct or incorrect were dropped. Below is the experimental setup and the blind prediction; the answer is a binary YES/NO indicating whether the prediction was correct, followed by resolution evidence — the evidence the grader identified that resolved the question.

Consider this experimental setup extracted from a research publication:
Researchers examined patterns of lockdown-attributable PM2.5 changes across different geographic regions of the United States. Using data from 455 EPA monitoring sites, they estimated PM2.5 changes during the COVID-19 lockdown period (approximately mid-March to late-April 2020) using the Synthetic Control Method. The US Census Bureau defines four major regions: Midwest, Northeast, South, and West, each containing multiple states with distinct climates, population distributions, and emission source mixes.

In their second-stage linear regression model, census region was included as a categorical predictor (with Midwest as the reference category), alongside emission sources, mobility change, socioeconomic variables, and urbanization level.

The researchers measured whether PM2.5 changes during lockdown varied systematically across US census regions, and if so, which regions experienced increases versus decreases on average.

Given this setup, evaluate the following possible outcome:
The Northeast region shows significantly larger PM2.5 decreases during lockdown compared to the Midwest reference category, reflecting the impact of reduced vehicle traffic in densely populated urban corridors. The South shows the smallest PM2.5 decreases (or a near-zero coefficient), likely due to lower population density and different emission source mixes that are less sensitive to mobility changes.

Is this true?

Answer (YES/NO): NO